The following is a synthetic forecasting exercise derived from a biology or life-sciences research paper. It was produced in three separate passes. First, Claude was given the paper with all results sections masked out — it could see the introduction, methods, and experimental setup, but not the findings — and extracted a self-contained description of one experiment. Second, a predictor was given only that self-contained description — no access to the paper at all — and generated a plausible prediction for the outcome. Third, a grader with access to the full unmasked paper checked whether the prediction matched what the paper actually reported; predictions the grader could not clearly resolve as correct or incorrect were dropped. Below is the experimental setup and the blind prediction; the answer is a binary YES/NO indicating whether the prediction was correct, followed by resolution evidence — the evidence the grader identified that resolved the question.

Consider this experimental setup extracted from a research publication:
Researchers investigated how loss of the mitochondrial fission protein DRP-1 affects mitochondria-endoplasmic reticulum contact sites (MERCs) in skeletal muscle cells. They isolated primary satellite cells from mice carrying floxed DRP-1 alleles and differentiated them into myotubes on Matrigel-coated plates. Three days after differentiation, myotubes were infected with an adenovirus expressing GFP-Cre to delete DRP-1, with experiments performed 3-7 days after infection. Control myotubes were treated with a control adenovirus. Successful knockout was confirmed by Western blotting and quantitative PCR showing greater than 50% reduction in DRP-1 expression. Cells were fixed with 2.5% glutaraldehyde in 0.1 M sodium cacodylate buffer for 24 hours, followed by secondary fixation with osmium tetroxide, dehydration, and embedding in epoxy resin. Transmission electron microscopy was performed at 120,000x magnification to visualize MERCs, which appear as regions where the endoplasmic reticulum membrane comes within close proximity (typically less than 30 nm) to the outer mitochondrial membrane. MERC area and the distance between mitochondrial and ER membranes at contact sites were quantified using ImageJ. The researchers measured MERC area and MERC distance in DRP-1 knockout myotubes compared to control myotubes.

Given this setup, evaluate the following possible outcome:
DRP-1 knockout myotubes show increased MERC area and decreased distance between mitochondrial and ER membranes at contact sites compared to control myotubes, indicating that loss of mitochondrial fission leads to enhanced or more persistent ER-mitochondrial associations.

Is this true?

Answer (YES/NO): NO